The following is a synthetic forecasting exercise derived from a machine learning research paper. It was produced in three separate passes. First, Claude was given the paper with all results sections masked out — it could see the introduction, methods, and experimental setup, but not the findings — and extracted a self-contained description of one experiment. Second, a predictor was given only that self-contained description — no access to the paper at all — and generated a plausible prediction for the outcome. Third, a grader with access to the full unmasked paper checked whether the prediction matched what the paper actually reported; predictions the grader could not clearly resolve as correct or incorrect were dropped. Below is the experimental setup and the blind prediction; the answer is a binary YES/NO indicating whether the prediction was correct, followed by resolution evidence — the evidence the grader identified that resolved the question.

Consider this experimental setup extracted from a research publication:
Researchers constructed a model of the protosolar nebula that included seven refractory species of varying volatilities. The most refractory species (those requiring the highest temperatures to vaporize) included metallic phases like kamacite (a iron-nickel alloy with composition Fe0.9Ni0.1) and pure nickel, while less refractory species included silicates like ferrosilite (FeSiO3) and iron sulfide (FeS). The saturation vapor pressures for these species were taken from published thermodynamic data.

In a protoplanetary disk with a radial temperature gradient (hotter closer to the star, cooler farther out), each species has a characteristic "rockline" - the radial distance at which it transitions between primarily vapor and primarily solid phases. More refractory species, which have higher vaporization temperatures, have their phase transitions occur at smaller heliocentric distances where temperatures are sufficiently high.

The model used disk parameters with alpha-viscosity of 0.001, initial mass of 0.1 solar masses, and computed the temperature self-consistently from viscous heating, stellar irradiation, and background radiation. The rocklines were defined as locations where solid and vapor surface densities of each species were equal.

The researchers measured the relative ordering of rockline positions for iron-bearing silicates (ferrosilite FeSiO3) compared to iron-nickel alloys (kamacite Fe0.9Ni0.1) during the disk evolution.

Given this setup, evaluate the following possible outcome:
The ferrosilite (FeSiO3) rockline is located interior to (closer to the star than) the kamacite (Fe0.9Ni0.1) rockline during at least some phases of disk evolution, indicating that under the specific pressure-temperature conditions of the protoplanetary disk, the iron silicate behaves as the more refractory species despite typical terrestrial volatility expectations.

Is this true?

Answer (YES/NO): YES